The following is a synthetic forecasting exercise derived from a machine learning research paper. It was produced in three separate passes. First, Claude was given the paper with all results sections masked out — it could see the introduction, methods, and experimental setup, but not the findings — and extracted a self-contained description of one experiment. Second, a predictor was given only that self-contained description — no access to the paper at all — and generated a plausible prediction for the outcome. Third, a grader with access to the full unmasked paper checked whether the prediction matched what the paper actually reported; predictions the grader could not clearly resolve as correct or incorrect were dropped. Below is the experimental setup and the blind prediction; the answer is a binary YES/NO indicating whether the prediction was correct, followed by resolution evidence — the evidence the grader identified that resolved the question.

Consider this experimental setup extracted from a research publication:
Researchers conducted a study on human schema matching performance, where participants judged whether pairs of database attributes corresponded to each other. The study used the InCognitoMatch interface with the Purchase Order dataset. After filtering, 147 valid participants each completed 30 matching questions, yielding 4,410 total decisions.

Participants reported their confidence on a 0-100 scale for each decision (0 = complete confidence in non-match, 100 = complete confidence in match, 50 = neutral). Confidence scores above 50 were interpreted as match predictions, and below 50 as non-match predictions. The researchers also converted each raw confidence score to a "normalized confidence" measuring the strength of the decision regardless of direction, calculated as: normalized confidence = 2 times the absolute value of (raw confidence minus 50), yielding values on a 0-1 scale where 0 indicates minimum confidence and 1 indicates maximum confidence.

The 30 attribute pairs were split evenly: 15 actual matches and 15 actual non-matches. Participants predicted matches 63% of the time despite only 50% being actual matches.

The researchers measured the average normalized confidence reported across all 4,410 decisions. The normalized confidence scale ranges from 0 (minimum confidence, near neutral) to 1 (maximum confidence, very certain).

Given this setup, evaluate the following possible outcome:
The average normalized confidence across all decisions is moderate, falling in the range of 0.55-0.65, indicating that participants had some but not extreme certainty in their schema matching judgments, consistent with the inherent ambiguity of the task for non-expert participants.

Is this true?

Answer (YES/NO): NO